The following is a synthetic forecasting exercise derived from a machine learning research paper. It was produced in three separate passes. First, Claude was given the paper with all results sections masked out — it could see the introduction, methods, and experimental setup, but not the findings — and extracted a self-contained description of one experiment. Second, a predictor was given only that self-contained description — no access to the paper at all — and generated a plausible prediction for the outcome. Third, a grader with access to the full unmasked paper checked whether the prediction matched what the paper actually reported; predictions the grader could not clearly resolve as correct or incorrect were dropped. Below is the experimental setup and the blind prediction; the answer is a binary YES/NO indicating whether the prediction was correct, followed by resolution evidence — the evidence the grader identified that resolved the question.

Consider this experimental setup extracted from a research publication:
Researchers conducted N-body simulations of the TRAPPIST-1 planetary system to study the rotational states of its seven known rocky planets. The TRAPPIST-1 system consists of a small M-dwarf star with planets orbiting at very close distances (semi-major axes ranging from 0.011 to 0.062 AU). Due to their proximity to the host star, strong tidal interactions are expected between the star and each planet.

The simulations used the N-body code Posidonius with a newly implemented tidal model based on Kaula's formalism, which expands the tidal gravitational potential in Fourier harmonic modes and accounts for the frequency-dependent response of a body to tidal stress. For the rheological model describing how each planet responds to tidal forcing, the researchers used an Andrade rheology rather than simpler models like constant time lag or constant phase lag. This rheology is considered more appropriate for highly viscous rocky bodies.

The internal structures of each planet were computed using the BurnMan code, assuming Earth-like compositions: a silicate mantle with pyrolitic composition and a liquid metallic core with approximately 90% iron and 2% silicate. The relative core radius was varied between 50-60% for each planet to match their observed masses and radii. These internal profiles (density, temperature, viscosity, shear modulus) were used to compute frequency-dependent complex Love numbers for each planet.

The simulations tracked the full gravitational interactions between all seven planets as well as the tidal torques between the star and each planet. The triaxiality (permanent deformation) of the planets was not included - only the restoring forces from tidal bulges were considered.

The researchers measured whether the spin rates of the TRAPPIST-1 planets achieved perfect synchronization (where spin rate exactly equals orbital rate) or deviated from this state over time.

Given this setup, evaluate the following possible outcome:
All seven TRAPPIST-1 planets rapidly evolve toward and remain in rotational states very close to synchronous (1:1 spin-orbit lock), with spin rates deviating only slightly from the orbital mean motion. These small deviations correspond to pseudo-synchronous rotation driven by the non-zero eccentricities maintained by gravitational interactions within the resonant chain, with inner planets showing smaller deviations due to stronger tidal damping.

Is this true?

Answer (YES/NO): NO